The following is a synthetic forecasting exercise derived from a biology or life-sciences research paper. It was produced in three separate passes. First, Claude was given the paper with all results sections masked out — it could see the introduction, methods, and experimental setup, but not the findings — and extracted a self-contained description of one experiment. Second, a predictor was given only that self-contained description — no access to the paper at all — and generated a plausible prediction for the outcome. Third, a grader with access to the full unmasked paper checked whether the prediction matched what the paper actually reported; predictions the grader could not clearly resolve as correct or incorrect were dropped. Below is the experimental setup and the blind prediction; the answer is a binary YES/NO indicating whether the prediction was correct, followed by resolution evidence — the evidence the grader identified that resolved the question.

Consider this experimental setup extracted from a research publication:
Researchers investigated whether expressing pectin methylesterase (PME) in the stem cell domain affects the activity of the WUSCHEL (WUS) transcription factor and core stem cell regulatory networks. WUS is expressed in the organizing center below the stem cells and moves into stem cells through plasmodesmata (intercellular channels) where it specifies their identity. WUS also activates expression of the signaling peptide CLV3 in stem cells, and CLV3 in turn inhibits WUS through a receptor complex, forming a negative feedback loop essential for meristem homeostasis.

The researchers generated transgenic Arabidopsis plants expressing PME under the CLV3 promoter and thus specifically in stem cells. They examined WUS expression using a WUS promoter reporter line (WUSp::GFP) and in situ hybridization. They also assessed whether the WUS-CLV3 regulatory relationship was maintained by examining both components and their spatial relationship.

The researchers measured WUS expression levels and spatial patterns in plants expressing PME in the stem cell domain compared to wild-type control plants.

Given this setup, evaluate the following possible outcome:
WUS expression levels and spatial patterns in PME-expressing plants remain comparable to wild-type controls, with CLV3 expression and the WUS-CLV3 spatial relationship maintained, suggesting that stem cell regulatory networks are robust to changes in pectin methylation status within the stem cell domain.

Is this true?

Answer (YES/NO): NO